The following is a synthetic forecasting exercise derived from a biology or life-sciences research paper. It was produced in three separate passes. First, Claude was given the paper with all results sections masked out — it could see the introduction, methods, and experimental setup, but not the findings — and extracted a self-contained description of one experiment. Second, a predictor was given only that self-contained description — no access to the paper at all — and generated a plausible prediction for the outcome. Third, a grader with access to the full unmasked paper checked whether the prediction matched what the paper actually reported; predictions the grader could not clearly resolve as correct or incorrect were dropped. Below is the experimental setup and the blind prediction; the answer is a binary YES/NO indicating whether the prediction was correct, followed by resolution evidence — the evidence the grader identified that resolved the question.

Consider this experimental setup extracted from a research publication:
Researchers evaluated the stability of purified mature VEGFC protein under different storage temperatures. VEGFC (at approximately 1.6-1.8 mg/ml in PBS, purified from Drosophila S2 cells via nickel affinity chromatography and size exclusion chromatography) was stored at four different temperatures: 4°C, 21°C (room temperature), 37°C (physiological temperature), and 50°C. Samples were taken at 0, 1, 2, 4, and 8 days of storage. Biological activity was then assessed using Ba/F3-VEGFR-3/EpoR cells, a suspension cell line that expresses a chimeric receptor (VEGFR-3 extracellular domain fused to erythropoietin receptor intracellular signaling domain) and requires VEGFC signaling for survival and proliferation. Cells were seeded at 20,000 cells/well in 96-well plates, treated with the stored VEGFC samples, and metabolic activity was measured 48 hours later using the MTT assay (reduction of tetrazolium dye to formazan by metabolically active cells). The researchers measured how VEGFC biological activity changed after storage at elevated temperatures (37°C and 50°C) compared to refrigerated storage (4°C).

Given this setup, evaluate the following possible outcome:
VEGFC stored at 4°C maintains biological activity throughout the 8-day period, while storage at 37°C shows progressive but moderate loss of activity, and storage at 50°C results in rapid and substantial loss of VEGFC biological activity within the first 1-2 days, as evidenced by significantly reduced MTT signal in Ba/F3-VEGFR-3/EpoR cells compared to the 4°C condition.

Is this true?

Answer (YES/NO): NO